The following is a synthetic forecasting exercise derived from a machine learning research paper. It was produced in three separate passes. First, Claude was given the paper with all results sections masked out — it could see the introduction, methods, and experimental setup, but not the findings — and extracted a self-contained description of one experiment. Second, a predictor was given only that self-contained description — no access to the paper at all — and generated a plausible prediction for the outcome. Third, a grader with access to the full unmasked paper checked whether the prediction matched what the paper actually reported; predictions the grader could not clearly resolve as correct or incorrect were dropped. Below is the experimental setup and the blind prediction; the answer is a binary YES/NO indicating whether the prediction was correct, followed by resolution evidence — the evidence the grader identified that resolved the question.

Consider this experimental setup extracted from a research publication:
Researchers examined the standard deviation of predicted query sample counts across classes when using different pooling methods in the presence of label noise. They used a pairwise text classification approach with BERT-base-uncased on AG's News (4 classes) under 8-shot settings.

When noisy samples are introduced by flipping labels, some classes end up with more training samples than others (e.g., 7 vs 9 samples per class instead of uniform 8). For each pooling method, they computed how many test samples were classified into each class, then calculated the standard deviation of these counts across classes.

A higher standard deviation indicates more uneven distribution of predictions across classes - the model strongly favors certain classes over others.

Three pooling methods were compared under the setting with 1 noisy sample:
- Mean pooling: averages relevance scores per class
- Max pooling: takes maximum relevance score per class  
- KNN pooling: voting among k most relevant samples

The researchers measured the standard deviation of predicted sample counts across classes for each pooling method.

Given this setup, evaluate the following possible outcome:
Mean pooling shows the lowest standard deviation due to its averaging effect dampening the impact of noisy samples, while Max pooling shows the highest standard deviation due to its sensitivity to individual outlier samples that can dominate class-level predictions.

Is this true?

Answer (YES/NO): NO